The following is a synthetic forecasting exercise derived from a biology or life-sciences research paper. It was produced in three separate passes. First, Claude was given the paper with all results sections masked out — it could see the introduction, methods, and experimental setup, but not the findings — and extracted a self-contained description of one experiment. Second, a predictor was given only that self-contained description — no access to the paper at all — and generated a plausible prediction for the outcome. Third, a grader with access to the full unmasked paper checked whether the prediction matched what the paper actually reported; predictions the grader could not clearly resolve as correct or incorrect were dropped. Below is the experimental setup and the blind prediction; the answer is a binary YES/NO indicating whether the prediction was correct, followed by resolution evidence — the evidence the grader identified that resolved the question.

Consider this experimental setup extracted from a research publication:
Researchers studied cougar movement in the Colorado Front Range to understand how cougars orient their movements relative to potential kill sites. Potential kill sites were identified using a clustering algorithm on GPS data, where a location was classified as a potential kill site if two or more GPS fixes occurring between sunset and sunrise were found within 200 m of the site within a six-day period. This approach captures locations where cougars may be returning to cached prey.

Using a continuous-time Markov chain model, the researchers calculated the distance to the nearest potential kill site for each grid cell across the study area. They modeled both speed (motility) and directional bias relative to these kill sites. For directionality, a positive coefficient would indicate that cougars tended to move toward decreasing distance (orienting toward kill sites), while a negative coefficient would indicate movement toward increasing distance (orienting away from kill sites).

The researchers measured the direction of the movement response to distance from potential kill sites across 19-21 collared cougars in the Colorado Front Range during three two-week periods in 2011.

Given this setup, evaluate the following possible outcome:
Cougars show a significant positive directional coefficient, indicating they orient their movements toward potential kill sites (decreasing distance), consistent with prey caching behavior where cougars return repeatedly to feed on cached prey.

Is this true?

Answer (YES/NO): YES